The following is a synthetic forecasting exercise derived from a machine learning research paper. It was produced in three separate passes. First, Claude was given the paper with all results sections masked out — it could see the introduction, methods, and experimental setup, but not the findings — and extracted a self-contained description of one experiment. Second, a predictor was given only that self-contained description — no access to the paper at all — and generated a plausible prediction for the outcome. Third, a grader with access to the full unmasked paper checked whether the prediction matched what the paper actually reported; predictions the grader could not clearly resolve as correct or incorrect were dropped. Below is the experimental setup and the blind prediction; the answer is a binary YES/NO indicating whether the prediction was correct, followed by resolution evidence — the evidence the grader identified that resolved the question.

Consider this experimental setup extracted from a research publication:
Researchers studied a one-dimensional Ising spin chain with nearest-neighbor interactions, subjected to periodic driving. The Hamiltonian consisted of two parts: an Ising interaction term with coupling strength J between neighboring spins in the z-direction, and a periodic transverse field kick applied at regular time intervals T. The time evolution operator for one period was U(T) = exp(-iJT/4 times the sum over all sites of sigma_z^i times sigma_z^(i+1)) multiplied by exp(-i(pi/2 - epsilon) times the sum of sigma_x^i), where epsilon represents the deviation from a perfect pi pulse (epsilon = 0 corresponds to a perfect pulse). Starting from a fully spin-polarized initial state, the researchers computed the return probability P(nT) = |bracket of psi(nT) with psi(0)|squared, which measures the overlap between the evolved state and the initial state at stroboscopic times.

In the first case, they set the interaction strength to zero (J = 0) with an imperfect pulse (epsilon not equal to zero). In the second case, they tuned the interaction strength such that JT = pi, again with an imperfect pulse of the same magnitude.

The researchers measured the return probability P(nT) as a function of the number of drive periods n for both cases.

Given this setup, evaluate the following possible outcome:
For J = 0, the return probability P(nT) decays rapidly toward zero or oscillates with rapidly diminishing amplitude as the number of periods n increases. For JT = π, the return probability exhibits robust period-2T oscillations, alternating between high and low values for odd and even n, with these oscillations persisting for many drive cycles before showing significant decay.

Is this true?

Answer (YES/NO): YES